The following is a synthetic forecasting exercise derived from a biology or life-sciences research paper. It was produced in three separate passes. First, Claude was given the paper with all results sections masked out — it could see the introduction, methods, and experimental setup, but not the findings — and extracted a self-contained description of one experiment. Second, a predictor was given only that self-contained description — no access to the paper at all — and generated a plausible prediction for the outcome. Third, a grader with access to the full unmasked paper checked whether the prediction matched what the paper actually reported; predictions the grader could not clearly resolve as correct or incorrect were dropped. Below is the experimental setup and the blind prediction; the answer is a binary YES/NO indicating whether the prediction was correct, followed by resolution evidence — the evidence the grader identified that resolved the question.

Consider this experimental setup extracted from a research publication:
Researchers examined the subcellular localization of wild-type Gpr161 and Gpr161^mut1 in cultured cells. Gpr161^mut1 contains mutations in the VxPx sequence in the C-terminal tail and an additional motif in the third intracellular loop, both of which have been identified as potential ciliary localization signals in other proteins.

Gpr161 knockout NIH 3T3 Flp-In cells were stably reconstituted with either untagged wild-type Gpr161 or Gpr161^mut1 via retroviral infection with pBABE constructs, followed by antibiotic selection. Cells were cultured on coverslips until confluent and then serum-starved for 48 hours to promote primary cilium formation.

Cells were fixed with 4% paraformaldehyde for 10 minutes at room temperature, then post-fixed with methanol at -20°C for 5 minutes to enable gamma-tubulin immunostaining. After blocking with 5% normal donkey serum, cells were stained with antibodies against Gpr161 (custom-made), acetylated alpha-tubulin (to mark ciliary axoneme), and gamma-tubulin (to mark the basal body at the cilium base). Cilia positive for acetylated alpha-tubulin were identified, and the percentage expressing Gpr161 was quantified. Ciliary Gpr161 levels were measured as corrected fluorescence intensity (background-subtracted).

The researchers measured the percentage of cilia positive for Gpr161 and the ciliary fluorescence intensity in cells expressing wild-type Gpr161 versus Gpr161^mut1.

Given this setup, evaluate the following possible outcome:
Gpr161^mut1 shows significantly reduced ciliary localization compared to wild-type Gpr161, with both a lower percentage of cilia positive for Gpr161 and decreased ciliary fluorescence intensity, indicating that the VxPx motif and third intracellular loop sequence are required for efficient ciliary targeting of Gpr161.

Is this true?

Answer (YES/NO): NO